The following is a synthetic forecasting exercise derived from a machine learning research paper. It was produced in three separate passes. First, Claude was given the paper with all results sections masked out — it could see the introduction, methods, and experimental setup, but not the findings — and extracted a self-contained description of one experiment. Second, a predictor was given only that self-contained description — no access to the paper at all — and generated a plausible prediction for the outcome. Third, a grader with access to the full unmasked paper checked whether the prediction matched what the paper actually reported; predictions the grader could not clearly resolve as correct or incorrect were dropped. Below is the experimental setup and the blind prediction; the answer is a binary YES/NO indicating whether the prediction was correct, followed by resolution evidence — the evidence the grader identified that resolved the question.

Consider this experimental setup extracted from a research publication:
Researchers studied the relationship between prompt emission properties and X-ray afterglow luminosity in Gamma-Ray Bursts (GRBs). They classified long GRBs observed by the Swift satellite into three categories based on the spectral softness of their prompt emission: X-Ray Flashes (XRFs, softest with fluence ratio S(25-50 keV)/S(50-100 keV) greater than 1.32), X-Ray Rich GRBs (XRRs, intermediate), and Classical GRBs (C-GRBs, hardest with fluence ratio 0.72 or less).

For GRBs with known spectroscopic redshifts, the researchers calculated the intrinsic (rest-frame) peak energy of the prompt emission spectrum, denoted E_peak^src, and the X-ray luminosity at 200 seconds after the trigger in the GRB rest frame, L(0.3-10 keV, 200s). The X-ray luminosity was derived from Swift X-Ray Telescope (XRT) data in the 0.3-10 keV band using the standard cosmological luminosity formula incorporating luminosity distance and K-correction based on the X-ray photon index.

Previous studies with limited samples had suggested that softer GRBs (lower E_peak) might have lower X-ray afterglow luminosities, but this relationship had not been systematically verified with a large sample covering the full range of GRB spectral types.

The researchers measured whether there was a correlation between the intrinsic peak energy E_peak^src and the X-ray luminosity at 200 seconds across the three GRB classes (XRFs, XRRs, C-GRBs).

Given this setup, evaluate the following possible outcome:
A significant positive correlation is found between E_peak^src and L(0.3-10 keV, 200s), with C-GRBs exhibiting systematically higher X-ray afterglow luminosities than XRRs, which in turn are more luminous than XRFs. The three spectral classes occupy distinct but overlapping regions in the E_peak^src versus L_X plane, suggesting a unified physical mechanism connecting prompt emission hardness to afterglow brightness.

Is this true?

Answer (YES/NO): NO